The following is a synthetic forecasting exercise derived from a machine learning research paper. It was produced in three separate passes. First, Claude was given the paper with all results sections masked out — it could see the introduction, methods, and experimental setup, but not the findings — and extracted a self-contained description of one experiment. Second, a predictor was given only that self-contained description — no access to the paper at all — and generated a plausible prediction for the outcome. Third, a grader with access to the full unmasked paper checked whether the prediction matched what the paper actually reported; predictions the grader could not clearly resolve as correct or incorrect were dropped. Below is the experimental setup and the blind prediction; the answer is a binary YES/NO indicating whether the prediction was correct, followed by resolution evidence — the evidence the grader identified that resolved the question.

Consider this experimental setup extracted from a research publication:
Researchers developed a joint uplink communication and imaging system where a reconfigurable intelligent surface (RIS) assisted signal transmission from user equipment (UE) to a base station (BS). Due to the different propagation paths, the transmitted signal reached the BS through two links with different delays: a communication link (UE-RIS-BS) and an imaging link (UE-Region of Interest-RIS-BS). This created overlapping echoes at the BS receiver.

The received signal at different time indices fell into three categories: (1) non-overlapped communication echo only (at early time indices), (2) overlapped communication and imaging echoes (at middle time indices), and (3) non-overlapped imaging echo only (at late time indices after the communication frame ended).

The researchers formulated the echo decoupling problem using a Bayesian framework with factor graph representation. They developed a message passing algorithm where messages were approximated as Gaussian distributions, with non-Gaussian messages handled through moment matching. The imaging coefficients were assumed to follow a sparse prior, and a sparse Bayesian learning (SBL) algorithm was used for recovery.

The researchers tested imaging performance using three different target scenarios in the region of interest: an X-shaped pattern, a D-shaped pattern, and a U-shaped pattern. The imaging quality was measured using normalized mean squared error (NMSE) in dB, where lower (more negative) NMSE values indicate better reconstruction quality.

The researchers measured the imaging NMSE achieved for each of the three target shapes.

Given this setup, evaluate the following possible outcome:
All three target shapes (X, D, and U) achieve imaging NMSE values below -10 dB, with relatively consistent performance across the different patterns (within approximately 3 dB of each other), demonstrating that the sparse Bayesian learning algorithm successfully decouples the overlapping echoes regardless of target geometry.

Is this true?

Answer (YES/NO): YES